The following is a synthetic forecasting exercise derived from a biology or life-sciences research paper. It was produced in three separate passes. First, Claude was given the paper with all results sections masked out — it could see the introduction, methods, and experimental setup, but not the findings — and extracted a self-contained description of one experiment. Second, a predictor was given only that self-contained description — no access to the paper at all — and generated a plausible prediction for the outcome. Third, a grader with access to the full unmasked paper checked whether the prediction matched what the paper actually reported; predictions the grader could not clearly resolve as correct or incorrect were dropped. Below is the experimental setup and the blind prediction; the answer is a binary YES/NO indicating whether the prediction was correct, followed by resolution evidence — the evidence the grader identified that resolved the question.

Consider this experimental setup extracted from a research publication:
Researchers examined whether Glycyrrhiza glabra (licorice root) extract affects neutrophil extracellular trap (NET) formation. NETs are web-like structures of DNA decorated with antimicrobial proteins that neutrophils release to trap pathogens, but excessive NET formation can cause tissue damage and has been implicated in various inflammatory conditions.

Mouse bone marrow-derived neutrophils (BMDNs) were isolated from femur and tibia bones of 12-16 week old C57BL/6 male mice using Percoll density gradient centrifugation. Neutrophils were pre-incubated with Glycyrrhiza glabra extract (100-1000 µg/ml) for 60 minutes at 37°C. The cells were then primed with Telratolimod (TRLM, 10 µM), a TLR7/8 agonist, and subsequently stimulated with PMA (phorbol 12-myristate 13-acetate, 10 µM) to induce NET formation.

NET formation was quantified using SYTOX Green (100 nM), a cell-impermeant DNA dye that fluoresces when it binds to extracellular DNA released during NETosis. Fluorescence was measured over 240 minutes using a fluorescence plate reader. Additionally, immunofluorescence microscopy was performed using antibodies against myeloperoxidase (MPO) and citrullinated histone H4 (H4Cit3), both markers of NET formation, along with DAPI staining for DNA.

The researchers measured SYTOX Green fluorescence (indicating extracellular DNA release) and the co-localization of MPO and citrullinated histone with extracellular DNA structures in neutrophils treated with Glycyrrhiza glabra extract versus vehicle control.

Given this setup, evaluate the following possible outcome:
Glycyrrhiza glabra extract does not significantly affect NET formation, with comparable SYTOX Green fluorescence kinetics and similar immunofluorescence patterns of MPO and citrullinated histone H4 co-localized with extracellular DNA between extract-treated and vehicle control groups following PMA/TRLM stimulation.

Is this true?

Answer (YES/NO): NO